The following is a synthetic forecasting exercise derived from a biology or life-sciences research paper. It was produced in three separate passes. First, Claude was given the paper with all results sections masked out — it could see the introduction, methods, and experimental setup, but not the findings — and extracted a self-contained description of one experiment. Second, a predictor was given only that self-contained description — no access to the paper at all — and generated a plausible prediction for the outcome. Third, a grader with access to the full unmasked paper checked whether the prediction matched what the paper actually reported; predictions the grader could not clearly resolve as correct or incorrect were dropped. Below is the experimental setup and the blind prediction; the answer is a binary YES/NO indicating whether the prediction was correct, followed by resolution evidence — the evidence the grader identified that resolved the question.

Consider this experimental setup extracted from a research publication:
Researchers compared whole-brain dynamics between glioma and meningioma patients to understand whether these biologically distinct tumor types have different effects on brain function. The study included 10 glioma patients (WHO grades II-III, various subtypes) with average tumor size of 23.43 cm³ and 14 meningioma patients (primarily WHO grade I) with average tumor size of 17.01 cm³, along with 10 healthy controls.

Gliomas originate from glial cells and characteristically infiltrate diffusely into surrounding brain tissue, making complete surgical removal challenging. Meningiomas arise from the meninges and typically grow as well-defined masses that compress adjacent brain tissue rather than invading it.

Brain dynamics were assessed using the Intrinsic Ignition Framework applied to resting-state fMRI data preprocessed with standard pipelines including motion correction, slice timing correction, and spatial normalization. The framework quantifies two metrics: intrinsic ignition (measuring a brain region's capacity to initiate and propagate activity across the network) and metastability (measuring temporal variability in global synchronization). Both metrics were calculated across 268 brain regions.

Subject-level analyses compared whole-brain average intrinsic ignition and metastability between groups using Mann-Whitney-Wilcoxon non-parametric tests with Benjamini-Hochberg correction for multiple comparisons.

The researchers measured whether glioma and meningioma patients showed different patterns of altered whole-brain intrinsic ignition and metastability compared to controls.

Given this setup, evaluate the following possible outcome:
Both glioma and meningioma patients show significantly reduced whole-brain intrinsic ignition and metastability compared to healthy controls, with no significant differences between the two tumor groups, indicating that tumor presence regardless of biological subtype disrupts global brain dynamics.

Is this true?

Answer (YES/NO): NO